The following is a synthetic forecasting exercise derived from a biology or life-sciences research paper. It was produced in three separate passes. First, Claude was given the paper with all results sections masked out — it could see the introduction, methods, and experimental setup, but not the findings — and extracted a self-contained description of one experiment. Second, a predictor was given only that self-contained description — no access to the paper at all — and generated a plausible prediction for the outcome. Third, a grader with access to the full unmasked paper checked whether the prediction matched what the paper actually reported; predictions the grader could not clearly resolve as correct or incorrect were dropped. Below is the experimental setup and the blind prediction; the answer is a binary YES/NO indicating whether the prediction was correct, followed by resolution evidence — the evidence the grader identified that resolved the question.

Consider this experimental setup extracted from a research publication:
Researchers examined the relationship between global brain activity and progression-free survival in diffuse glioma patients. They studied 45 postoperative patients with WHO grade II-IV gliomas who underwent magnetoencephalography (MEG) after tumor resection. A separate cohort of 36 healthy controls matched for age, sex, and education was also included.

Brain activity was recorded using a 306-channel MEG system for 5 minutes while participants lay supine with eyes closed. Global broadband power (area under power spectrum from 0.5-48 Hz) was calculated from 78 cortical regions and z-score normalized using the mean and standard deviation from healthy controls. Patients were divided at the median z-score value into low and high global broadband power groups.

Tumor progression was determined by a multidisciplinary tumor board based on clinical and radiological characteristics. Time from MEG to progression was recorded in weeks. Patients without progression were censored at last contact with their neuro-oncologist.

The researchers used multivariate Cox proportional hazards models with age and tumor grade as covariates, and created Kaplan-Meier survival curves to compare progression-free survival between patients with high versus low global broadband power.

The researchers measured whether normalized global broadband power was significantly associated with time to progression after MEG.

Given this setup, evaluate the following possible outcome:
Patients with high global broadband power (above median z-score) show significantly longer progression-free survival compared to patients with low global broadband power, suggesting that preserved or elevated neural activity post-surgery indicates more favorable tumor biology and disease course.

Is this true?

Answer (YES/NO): NO